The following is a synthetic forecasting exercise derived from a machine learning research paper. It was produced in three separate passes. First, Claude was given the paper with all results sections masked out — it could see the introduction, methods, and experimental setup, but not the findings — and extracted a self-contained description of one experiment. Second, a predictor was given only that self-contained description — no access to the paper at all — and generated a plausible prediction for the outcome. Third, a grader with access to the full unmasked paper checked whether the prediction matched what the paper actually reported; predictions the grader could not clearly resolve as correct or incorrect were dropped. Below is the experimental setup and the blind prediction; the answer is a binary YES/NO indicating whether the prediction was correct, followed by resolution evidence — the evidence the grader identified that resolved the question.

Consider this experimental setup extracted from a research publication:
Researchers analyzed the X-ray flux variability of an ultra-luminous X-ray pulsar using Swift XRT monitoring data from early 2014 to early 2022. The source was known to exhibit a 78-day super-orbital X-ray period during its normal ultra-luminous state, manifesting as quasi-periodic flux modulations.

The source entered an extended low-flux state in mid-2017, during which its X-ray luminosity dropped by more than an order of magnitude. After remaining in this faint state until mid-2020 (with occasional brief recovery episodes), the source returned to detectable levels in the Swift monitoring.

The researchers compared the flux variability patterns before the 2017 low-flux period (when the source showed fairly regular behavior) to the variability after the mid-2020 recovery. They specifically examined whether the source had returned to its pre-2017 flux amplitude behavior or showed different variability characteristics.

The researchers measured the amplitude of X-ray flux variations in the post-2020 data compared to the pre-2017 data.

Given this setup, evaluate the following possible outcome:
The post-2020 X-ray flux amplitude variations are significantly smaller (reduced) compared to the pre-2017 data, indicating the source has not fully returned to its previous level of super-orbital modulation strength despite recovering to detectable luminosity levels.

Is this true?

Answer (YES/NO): NO